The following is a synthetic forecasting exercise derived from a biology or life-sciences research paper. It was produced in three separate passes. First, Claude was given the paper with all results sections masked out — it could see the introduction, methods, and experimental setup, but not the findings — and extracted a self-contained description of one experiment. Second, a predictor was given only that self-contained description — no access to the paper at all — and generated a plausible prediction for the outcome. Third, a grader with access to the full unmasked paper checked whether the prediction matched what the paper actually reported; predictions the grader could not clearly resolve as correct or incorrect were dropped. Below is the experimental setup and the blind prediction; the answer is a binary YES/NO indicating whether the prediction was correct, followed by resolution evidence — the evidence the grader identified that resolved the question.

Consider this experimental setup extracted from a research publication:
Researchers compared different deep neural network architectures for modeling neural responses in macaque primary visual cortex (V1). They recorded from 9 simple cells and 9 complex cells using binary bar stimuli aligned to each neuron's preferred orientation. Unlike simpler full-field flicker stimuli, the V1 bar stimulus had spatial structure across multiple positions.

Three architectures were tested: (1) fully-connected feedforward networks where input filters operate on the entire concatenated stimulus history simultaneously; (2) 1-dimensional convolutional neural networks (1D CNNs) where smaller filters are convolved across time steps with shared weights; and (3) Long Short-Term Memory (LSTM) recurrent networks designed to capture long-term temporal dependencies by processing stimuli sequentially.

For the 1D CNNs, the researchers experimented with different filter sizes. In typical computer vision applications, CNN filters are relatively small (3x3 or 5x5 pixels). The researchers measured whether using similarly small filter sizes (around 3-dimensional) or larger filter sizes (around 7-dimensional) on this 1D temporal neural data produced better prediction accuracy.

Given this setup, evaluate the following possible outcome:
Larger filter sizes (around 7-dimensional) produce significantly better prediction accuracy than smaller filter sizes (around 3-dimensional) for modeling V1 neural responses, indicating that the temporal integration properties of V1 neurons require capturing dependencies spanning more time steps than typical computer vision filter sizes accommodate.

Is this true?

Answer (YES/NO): YES